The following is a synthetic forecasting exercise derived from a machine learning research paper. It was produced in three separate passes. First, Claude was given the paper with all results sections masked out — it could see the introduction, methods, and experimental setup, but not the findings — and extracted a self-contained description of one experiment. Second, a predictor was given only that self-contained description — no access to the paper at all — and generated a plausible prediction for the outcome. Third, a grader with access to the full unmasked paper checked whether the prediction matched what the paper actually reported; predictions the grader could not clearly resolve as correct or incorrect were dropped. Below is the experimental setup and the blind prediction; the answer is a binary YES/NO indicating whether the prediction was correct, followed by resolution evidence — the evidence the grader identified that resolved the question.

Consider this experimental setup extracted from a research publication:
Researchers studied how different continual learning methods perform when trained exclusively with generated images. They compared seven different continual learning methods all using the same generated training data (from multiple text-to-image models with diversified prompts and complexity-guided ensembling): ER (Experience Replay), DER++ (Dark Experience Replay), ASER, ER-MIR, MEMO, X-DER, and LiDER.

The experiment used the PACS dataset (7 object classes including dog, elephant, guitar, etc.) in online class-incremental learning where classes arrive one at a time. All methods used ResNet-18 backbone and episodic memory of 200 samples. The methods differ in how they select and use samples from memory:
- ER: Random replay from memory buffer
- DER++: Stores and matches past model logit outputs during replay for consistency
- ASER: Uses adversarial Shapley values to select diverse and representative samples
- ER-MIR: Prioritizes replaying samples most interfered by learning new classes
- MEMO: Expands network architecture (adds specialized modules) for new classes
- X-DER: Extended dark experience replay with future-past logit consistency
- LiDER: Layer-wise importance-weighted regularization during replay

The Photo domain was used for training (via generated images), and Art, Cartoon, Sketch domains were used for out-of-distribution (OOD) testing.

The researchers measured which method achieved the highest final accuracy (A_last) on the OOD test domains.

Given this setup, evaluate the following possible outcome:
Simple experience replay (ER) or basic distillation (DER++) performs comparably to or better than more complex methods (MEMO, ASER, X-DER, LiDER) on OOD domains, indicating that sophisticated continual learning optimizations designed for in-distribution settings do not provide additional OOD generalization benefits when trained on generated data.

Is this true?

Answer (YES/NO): NO